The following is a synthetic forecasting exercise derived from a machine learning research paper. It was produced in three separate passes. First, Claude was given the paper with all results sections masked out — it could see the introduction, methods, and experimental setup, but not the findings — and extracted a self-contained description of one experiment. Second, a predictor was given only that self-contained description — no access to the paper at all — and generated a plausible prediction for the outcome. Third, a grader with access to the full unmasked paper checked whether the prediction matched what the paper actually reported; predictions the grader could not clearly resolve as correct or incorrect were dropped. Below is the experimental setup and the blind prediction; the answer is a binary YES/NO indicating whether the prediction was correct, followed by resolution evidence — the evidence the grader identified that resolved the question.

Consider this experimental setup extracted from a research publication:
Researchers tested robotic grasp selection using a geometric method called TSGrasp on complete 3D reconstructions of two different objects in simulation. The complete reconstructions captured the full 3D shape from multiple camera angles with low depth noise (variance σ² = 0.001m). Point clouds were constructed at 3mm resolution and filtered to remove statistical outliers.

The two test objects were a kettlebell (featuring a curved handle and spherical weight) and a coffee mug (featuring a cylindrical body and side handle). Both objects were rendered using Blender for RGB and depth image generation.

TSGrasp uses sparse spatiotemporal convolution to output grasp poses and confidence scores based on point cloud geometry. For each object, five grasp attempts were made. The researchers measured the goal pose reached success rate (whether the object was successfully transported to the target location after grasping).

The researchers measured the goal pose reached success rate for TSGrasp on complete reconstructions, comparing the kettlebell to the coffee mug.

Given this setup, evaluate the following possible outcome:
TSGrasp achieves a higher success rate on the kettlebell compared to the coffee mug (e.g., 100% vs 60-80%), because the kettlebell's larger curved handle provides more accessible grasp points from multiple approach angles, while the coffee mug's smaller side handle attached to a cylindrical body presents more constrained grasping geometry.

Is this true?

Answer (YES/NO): YES